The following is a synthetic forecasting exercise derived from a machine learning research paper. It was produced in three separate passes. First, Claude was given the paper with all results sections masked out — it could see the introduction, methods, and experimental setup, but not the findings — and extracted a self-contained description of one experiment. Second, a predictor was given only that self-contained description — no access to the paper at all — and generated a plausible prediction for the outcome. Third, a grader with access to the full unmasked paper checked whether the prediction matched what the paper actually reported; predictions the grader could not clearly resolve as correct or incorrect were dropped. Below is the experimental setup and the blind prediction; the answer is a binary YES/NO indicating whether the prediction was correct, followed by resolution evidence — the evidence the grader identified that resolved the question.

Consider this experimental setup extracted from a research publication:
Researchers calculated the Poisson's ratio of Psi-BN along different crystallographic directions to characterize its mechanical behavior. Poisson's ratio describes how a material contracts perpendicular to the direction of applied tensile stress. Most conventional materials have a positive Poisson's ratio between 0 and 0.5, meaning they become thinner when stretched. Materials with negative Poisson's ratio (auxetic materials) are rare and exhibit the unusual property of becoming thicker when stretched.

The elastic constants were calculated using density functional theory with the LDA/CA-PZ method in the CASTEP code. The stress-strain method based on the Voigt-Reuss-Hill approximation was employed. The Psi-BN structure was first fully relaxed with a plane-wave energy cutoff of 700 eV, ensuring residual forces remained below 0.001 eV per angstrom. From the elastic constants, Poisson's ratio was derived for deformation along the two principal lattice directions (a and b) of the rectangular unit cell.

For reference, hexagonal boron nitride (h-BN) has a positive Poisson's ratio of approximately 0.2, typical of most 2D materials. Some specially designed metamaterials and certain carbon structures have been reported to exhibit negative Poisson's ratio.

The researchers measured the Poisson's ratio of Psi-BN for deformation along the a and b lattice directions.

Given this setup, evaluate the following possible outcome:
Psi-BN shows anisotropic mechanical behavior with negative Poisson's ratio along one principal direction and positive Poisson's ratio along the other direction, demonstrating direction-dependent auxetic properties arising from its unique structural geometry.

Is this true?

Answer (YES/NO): NO